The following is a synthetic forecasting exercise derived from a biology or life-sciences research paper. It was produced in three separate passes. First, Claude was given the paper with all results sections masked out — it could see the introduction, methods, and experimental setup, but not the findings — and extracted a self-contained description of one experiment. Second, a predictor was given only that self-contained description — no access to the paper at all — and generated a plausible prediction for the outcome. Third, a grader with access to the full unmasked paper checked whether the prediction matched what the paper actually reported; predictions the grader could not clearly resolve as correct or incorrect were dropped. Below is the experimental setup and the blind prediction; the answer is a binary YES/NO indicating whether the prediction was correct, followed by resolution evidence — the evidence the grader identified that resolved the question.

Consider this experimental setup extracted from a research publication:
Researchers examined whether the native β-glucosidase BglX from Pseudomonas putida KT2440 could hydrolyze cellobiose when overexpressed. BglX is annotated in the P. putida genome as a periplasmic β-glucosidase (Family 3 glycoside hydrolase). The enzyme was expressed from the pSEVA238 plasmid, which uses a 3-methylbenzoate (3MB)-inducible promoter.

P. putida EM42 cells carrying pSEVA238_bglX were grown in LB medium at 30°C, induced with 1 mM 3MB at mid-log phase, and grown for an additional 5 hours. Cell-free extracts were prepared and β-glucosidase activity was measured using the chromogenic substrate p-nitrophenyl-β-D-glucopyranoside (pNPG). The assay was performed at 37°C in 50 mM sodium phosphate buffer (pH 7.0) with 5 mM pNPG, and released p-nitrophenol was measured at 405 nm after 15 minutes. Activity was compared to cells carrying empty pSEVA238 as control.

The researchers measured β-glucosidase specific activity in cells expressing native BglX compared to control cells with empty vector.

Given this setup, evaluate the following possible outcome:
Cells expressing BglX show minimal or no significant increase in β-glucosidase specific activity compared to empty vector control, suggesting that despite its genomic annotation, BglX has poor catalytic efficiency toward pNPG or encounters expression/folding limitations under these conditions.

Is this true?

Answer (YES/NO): YES